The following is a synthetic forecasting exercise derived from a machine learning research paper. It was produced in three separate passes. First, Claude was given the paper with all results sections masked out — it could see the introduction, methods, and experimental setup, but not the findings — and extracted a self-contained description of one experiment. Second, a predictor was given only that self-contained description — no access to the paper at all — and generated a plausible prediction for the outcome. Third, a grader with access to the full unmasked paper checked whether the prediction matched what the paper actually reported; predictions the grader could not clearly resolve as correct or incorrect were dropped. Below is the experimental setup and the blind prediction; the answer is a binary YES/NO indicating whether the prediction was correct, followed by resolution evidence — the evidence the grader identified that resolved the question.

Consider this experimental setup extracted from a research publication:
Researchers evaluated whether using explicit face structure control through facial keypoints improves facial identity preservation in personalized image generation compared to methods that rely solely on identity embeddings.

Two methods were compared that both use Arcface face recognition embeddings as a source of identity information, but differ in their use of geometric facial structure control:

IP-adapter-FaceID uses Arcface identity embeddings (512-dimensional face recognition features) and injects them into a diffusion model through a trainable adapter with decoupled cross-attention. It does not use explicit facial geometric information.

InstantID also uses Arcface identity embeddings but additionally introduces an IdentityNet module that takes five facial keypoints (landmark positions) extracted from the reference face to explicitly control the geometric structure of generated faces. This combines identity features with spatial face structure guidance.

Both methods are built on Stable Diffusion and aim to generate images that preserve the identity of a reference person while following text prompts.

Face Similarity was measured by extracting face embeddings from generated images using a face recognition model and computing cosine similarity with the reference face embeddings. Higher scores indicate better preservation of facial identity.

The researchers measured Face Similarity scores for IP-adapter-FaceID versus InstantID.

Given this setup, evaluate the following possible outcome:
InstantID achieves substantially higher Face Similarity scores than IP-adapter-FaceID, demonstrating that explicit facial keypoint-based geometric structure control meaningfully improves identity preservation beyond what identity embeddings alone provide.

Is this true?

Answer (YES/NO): NO